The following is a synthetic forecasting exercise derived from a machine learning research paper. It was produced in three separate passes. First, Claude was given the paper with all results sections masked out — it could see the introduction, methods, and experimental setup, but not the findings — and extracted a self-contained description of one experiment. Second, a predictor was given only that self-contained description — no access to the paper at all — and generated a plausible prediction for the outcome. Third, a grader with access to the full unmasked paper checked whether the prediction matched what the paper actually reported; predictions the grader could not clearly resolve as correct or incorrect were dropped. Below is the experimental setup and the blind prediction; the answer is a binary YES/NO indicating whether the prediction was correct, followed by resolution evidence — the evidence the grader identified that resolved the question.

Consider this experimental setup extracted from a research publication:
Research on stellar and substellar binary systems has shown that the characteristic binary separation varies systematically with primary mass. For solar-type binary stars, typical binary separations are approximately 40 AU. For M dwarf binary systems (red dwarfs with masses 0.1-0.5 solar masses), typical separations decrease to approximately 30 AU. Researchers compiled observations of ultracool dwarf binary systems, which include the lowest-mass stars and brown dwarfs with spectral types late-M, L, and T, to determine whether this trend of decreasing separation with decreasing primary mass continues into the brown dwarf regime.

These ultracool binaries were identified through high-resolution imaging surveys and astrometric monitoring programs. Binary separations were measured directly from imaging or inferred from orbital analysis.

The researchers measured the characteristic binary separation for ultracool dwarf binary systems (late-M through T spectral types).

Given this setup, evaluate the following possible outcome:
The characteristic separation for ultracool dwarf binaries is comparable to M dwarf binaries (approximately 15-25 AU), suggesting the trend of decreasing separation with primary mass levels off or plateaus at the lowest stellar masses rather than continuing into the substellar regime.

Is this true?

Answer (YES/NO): NO